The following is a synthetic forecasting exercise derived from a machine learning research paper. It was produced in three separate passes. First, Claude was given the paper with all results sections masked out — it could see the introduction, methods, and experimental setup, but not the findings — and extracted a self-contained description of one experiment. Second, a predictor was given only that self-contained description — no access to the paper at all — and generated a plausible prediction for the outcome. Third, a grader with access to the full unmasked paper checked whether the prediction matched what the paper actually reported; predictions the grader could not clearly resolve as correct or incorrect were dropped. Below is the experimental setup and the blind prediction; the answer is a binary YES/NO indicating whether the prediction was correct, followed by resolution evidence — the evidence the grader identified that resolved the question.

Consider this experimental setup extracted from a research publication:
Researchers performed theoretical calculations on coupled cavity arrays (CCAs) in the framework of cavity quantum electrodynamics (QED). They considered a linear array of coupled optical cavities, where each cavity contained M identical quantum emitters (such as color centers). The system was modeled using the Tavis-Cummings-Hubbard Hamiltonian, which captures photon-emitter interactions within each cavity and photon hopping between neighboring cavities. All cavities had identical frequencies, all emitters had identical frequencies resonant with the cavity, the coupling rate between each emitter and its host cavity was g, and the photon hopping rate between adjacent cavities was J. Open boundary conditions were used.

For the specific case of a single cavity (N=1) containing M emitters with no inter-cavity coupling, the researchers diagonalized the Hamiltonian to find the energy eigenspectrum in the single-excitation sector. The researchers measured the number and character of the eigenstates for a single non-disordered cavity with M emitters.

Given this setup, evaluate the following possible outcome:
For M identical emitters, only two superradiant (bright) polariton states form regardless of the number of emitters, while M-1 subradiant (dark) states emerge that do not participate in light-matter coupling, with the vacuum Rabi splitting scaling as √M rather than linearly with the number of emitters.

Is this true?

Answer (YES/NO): YES